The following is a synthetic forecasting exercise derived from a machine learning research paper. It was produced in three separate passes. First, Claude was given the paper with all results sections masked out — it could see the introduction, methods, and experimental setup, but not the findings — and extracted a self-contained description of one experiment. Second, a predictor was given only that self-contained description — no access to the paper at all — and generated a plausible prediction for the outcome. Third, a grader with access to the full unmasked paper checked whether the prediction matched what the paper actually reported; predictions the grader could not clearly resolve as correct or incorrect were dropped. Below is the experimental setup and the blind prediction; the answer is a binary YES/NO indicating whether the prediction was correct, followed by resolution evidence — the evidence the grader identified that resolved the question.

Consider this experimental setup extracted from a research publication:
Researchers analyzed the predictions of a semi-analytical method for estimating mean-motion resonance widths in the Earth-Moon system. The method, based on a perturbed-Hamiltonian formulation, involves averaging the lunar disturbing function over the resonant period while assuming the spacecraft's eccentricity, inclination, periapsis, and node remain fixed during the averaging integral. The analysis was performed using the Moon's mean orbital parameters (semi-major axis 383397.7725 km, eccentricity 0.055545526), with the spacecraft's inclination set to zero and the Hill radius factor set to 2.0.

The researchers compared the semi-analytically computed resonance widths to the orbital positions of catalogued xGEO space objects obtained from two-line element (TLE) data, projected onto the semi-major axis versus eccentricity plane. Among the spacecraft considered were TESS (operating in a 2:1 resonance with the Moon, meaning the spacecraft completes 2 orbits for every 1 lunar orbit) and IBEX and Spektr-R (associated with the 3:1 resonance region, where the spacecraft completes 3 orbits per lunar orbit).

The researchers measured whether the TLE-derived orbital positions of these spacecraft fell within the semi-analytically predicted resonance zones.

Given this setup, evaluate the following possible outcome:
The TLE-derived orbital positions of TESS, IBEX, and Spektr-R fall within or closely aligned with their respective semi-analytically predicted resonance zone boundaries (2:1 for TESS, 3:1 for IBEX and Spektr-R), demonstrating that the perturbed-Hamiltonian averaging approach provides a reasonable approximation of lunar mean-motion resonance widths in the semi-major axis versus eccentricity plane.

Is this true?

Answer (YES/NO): NO